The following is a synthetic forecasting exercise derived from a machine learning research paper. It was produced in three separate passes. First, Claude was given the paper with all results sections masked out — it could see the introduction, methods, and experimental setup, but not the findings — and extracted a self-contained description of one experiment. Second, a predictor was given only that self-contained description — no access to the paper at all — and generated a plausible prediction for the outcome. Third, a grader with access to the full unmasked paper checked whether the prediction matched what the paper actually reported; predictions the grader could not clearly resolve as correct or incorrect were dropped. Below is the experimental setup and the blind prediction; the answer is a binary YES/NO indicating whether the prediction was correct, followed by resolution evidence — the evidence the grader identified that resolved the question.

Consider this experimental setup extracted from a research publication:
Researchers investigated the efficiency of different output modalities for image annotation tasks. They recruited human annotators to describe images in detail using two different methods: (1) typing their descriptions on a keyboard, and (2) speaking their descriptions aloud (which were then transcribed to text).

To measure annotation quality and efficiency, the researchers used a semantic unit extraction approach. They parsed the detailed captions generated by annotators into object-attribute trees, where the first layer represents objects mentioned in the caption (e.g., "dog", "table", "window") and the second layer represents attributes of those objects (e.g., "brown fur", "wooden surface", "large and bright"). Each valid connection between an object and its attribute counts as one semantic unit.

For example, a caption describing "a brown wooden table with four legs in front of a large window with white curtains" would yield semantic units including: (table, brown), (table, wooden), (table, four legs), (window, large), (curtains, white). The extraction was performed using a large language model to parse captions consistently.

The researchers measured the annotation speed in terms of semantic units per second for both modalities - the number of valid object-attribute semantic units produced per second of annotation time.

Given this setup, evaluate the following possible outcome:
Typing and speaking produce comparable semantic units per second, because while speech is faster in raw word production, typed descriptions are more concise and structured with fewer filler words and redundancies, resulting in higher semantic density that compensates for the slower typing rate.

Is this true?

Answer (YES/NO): NO